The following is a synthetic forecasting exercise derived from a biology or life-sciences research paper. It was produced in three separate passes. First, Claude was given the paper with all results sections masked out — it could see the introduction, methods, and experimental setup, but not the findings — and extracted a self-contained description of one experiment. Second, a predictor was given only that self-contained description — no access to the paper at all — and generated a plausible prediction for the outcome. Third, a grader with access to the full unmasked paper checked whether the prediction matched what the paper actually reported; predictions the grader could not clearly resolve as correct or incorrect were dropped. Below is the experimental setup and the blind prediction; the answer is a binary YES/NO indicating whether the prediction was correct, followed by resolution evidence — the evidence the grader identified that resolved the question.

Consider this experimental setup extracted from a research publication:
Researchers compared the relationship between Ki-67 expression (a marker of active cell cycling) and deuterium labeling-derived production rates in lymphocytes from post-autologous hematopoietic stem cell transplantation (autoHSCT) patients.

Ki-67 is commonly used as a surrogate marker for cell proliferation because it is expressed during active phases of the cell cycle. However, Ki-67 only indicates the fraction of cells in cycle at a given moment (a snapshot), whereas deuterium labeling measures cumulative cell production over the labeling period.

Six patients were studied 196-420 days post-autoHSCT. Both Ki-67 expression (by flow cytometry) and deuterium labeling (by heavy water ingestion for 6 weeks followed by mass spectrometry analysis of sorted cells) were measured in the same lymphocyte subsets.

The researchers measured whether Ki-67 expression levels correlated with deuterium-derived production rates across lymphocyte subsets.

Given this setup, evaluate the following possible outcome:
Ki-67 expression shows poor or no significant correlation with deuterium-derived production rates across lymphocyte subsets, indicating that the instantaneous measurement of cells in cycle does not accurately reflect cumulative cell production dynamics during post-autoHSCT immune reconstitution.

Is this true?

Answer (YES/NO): YES